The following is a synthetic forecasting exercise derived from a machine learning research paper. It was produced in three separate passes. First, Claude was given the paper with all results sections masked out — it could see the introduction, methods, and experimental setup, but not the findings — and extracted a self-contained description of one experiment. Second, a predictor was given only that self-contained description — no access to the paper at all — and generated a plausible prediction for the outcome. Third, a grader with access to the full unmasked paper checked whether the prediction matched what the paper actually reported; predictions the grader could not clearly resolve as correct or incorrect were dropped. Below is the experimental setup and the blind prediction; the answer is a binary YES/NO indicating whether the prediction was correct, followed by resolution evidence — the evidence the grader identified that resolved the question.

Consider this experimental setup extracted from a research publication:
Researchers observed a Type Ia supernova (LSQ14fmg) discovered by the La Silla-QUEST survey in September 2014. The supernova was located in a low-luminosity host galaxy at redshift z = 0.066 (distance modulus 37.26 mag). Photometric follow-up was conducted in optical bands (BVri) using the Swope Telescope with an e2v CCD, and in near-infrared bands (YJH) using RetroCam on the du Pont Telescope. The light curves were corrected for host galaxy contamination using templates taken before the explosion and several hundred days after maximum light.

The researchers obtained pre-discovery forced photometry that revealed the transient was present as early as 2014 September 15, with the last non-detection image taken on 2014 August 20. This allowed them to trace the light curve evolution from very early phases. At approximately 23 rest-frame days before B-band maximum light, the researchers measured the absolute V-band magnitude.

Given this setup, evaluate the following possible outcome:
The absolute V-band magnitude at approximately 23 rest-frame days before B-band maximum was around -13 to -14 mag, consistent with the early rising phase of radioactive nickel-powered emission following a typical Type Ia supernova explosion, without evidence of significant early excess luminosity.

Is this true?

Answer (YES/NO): NO